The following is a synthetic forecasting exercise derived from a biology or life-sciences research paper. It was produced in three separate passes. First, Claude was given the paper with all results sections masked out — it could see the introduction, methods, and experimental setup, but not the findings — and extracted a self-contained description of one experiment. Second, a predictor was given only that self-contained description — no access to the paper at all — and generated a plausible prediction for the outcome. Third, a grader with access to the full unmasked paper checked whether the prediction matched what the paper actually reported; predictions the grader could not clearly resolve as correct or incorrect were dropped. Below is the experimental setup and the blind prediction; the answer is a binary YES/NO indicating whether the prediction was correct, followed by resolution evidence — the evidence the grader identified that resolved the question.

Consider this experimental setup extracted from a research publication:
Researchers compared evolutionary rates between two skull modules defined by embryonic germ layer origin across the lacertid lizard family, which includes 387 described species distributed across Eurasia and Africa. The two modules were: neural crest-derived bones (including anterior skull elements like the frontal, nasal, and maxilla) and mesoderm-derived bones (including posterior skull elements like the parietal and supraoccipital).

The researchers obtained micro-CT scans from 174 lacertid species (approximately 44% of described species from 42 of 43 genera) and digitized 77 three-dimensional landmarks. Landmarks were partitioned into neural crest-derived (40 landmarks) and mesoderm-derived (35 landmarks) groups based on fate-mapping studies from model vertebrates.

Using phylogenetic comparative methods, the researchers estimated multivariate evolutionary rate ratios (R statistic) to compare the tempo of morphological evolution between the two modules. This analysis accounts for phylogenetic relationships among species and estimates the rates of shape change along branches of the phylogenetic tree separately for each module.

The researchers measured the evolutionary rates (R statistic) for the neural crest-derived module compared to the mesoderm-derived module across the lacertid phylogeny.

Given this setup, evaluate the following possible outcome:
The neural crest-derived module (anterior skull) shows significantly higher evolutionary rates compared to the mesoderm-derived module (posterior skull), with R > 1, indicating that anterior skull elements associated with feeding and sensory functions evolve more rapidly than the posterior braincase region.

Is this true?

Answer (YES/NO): NO